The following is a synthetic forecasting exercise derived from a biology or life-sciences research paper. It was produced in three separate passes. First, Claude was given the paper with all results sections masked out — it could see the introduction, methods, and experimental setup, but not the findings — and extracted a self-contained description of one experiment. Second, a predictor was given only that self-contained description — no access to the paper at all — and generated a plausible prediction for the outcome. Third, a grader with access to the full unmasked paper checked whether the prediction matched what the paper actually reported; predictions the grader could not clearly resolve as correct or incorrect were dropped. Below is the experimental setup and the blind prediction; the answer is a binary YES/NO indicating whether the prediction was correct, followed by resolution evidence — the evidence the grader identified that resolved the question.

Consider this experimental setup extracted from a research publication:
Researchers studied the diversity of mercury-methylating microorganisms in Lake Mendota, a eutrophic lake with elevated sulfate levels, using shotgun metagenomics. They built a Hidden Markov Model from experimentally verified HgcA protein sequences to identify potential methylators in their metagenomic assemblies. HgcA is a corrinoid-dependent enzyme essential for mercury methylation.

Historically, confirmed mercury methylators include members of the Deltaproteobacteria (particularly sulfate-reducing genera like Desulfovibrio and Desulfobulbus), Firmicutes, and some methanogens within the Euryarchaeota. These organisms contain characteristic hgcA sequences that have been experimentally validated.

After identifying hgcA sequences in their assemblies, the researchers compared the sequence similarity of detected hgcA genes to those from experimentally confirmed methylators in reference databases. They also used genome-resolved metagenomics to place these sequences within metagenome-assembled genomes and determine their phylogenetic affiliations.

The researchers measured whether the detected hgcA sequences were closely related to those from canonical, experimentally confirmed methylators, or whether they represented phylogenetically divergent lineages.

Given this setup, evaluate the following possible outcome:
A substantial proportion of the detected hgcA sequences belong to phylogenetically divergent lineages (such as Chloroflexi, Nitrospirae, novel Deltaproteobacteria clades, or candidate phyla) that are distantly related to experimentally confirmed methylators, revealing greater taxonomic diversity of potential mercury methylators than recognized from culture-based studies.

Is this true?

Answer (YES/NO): YES